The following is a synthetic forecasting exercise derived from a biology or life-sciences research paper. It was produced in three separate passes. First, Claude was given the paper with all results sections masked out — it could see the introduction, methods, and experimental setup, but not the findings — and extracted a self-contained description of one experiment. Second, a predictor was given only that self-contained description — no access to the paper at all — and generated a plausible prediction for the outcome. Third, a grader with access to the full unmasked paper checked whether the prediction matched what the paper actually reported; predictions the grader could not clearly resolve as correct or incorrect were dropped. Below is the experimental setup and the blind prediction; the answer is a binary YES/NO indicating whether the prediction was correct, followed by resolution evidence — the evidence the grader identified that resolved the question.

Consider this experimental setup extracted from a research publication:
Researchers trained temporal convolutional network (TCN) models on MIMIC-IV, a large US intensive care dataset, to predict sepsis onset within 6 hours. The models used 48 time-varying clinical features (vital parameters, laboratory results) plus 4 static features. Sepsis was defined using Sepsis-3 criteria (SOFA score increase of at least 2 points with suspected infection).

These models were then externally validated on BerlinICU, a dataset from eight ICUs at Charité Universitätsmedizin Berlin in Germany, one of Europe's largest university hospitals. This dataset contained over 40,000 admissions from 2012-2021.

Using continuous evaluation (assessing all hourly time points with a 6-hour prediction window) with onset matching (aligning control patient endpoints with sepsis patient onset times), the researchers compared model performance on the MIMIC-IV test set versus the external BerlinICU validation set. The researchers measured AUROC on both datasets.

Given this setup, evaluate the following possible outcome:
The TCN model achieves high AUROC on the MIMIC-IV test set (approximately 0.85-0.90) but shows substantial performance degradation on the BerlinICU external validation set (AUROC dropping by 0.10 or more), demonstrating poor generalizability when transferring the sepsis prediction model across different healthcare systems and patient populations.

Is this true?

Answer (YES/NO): NO